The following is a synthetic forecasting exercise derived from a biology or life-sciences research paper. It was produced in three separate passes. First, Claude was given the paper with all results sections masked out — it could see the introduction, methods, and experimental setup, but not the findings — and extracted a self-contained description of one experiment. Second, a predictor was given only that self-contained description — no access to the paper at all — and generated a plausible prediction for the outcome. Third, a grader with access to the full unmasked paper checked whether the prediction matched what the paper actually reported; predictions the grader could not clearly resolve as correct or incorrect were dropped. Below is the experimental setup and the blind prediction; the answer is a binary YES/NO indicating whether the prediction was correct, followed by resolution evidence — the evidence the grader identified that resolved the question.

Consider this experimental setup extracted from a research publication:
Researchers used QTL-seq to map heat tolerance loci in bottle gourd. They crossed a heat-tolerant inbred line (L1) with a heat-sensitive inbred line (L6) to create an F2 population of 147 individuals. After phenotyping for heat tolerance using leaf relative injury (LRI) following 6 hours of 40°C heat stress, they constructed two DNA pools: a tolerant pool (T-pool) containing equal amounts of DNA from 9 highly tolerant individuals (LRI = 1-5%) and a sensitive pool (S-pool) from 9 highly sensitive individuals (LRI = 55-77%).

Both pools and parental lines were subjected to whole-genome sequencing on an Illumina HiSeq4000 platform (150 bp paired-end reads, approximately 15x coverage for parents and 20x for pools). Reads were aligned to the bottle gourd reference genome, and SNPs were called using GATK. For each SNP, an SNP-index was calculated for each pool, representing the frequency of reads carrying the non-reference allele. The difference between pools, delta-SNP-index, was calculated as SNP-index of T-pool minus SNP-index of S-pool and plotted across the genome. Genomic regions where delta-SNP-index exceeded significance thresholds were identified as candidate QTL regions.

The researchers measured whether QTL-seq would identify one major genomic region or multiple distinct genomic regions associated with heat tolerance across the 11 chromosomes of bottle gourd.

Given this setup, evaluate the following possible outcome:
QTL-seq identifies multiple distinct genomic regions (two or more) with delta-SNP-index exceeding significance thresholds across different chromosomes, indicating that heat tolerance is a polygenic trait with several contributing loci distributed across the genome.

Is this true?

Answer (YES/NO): YES